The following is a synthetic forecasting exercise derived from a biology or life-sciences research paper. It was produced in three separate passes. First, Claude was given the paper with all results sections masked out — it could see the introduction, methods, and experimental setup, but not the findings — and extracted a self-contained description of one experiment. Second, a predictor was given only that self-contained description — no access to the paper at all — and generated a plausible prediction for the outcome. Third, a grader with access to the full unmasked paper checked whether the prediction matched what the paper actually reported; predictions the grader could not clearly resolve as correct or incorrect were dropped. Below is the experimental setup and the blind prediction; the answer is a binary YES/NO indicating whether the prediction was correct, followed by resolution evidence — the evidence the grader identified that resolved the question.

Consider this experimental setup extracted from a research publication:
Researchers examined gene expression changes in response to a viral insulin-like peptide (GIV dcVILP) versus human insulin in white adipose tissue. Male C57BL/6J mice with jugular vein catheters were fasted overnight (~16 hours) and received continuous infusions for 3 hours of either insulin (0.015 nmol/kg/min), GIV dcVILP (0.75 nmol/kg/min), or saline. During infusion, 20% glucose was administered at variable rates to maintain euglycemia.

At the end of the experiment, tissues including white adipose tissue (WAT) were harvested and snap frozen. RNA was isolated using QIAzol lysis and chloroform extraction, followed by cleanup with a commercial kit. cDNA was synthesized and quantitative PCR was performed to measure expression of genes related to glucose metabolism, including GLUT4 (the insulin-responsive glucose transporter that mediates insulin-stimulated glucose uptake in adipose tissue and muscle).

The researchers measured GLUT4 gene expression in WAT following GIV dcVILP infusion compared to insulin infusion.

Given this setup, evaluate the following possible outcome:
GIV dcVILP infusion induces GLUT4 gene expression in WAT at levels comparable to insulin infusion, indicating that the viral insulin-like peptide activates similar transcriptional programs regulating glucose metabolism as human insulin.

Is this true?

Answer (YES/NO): NO